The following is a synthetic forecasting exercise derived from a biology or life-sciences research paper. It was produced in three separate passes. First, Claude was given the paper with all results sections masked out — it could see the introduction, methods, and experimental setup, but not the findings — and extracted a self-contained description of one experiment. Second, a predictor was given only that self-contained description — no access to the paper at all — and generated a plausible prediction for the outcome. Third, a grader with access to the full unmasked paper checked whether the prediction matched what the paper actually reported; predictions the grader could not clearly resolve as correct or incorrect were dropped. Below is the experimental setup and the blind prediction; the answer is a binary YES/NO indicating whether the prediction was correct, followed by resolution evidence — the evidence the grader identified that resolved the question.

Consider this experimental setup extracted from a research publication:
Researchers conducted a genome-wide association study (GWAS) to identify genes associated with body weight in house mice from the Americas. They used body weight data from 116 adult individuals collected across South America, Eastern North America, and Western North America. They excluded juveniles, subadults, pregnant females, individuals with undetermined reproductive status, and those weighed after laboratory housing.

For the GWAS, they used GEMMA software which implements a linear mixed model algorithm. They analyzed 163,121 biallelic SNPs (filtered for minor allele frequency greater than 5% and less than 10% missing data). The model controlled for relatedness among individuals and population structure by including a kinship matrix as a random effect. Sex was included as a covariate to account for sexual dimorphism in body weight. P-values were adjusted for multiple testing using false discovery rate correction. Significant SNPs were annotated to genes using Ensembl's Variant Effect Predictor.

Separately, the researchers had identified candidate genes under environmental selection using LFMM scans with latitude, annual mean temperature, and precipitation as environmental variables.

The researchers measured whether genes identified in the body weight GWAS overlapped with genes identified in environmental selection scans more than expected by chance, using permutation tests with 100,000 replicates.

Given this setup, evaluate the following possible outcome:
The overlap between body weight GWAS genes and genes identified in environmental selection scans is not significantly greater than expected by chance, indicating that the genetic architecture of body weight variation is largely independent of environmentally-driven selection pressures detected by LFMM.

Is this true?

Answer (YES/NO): NO